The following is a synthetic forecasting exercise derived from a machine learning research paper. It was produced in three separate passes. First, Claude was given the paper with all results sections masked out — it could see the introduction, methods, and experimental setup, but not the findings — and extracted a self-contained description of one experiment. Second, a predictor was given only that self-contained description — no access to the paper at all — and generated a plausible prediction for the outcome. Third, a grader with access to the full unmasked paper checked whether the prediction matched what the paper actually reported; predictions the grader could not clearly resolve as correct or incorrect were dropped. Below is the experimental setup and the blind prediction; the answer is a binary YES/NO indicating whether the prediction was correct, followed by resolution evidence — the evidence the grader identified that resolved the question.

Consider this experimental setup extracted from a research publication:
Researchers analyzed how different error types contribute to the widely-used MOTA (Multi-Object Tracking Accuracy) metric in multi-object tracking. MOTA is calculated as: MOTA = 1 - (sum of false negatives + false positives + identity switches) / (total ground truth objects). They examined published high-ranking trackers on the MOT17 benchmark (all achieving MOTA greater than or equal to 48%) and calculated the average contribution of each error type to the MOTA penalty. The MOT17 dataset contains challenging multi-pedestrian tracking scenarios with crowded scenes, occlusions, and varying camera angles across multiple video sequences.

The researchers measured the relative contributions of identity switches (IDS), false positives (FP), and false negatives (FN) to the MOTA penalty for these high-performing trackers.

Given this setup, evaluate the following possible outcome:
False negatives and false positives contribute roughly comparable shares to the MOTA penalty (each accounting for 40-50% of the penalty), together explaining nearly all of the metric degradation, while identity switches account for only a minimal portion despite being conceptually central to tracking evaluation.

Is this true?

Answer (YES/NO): NO